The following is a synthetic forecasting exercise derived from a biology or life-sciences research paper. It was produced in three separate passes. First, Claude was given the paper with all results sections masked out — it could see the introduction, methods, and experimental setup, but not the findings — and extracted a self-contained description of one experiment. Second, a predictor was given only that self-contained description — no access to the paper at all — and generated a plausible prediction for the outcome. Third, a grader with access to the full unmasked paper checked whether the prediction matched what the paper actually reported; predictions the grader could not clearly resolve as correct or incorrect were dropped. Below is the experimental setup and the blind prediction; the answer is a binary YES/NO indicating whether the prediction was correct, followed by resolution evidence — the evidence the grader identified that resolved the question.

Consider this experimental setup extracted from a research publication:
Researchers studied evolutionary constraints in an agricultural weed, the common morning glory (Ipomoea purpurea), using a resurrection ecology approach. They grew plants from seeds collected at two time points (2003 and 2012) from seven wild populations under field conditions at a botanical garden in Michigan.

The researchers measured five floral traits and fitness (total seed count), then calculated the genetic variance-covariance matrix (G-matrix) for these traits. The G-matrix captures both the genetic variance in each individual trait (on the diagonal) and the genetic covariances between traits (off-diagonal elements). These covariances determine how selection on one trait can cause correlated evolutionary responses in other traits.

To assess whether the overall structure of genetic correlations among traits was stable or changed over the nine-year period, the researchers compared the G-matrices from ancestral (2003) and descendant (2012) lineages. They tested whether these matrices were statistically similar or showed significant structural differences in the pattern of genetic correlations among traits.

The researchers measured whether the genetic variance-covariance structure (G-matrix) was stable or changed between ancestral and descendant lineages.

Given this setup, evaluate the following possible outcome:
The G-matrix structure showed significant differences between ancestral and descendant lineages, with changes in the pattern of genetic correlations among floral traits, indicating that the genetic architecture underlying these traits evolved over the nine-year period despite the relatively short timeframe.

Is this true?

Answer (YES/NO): YES